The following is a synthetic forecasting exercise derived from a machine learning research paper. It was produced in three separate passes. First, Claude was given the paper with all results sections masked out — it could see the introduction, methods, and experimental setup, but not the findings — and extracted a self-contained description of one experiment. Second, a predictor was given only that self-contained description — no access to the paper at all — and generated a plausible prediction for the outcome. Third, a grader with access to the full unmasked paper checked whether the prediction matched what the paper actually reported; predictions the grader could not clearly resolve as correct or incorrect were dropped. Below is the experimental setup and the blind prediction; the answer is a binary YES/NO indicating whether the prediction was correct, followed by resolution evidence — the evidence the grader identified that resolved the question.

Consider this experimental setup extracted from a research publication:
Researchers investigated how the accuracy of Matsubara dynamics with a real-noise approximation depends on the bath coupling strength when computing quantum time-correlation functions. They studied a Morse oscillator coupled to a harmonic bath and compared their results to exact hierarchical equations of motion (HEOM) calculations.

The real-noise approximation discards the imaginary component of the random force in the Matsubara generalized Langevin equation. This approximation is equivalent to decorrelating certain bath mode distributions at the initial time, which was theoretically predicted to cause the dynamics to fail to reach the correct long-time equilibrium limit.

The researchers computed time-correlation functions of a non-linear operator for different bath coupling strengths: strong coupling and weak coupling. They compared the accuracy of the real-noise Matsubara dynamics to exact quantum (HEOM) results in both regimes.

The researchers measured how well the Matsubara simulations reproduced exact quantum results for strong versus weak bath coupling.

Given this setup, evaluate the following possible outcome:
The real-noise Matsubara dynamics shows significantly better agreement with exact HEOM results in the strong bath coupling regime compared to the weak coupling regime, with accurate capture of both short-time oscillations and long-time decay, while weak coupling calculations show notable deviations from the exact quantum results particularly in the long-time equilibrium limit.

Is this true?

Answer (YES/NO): YES